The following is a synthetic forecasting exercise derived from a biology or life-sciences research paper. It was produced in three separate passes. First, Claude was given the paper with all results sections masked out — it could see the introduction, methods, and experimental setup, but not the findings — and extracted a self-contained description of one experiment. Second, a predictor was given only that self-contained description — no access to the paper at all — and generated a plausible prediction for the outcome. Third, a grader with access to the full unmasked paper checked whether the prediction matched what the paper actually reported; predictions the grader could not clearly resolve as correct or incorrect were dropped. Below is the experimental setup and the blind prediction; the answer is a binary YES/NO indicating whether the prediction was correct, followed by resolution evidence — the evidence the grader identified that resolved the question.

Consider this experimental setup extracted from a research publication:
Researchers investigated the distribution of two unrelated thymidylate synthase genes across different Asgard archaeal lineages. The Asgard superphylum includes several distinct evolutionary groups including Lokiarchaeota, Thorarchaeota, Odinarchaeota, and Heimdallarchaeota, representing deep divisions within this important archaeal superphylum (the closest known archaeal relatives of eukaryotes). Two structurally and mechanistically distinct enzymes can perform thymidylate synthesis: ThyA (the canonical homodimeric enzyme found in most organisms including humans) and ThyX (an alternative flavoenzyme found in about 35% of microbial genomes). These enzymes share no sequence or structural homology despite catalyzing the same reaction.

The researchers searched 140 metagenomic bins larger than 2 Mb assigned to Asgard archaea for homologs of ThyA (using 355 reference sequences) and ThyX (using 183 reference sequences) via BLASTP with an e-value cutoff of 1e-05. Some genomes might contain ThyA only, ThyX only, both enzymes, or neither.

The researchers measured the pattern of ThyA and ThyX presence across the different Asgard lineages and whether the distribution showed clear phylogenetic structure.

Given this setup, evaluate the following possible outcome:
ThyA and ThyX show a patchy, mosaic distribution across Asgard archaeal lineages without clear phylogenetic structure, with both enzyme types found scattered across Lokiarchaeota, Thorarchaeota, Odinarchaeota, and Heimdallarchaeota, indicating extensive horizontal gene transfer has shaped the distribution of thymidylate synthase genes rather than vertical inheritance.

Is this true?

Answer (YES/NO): NO